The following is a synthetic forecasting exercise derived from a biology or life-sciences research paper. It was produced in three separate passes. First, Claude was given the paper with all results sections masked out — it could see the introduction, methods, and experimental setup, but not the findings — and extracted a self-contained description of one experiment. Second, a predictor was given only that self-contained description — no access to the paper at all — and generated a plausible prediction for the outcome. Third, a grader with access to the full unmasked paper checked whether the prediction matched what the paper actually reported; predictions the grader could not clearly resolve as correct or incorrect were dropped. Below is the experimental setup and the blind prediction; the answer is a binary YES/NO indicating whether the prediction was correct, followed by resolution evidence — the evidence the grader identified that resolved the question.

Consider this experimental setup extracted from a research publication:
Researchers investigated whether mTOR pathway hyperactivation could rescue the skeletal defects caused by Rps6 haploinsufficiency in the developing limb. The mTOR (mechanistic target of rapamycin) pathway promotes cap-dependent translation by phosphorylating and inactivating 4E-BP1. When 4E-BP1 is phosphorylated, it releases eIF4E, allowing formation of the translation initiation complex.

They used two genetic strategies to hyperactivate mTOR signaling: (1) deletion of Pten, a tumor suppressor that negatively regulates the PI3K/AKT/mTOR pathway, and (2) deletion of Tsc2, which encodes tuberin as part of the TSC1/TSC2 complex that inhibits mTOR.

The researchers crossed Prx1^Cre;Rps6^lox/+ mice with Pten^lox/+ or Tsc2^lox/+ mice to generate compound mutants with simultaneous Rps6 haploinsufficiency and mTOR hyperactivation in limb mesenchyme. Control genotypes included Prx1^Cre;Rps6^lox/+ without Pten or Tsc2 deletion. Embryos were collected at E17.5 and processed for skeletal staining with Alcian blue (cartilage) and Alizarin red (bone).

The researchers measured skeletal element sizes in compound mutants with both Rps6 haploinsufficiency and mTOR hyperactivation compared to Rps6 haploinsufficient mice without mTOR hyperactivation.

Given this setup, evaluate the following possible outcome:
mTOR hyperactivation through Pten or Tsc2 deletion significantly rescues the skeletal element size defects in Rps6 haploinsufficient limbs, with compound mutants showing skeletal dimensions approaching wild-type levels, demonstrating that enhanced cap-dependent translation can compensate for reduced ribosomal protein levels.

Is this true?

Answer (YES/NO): NO